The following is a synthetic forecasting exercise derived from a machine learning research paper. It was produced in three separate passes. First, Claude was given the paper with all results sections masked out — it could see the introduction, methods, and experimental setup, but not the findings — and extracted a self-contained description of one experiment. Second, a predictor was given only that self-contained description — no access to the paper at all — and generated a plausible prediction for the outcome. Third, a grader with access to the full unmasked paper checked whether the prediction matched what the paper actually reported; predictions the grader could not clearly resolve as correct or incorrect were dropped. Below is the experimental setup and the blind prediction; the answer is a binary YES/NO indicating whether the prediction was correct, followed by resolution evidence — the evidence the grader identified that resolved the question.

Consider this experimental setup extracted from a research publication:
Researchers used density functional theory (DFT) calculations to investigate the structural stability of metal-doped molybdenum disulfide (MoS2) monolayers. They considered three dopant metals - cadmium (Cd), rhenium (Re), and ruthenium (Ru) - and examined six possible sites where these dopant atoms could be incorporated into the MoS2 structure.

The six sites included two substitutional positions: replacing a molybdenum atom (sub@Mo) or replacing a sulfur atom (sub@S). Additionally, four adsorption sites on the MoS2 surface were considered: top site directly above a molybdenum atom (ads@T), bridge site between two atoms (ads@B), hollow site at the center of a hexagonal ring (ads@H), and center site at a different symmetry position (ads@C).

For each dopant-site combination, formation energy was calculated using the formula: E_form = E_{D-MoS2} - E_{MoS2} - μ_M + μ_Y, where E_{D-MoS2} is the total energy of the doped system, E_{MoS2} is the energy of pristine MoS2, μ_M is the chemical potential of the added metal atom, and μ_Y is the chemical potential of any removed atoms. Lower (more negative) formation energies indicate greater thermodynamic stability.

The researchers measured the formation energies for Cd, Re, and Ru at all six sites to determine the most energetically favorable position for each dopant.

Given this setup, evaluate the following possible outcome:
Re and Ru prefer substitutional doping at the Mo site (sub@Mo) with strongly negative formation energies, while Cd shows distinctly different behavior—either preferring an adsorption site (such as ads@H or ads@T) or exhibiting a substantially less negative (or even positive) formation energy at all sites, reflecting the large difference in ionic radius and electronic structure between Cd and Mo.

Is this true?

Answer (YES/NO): NO